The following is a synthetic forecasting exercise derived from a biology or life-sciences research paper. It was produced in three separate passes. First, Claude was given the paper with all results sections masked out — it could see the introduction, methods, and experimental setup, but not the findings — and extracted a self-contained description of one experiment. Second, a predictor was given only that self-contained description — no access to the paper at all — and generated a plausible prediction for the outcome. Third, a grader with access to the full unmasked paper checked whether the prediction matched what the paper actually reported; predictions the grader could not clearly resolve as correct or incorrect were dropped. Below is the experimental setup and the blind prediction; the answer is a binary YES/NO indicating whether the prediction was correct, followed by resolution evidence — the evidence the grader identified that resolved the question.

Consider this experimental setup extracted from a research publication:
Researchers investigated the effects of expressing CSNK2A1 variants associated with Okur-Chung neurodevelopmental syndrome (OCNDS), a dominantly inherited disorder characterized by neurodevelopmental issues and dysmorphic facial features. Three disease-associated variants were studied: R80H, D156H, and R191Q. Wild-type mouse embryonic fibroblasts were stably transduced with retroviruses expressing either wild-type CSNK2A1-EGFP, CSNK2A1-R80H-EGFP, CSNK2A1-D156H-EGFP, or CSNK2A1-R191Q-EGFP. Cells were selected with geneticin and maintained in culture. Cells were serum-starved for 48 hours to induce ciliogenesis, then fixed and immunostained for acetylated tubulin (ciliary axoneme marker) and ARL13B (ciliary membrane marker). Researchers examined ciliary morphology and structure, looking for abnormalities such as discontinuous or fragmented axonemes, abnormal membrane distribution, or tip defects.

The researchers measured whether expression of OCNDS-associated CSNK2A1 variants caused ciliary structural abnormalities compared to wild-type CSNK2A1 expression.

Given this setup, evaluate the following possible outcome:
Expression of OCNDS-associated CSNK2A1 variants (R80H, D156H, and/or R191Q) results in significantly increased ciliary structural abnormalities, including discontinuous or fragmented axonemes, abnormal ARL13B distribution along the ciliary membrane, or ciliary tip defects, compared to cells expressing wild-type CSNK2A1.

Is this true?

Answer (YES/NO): YES